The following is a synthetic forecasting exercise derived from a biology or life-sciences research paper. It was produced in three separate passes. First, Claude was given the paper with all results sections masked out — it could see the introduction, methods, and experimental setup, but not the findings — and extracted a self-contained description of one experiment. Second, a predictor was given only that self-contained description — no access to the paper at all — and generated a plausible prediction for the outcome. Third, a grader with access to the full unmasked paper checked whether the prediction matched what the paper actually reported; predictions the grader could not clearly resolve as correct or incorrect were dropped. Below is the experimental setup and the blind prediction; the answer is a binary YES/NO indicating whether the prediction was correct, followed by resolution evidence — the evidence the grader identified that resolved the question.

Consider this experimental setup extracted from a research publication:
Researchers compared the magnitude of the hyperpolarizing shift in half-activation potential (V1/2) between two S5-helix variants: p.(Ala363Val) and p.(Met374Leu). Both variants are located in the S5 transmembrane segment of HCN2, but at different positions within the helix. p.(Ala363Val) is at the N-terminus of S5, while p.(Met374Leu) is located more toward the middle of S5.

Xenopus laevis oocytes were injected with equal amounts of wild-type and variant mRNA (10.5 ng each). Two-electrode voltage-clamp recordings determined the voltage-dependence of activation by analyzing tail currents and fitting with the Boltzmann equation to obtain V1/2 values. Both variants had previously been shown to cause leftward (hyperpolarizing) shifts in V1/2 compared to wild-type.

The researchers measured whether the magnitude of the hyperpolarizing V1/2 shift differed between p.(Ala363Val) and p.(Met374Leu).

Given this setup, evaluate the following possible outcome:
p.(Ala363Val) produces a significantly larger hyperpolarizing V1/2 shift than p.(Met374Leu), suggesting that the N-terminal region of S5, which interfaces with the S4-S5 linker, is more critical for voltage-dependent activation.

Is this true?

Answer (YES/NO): YES